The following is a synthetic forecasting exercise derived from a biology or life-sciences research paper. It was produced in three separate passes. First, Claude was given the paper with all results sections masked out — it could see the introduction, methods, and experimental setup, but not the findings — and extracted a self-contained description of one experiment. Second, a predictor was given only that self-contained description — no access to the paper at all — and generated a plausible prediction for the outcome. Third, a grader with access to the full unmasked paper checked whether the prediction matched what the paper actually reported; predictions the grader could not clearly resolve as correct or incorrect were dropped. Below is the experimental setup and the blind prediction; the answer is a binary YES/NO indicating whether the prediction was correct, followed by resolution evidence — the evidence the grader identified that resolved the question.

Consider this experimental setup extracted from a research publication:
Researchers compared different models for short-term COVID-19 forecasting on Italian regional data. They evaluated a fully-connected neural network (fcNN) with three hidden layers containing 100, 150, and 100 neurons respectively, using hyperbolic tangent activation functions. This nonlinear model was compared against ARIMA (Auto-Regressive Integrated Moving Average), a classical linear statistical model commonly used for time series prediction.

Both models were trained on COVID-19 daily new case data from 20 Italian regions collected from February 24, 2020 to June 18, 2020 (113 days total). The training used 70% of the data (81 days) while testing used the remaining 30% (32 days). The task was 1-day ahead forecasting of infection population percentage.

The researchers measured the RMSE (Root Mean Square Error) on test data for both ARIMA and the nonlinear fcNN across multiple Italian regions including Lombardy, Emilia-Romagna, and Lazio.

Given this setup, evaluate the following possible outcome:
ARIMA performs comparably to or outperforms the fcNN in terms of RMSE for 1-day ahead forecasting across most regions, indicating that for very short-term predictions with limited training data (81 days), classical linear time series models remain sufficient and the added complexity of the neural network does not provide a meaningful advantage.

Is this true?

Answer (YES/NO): YES